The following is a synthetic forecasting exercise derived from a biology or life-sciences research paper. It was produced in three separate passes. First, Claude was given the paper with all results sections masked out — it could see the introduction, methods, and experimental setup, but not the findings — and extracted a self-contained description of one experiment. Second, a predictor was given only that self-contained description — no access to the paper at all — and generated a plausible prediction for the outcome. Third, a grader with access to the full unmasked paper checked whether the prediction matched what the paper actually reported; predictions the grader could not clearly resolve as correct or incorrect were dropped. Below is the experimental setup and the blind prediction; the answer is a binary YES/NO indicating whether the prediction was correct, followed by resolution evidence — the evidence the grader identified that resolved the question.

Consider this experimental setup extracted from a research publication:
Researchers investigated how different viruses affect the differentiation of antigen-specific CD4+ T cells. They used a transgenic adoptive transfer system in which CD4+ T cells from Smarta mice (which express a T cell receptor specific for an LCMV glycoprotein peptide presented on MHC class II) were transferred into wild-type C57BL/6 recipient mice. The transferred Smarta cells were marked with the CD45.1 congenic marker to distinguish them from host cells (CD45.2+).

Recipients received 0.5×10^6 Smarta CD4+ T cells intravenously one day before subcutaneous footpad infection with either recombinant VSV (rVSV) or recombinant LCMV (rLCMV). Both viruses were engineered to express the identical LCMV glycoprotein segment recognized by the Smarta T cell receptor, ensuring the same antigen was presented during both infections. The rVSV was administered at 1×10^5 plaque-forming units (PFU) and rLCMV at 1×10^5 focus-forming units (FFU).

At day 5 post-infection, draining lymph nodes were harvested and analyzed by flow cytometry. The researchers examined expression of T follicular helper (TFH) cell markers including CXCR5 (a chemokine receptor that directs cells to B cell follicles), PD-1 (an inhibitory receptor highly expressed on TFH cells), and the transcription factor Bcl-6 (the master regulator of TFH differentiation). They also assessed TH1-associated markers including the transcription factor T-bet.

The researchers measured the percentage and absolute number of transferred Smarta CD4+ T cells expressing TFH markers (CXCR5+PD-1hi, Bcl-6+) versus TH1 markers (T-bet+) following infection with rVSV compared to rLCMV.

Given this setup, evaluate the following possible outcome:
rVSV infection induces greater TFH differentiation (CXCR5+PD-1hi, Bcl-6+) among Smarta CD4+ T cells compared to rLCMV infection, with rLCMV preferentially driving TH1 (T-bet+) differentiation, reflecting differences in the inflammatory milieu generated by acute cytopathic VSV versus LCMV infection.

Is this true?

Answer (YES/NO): YES